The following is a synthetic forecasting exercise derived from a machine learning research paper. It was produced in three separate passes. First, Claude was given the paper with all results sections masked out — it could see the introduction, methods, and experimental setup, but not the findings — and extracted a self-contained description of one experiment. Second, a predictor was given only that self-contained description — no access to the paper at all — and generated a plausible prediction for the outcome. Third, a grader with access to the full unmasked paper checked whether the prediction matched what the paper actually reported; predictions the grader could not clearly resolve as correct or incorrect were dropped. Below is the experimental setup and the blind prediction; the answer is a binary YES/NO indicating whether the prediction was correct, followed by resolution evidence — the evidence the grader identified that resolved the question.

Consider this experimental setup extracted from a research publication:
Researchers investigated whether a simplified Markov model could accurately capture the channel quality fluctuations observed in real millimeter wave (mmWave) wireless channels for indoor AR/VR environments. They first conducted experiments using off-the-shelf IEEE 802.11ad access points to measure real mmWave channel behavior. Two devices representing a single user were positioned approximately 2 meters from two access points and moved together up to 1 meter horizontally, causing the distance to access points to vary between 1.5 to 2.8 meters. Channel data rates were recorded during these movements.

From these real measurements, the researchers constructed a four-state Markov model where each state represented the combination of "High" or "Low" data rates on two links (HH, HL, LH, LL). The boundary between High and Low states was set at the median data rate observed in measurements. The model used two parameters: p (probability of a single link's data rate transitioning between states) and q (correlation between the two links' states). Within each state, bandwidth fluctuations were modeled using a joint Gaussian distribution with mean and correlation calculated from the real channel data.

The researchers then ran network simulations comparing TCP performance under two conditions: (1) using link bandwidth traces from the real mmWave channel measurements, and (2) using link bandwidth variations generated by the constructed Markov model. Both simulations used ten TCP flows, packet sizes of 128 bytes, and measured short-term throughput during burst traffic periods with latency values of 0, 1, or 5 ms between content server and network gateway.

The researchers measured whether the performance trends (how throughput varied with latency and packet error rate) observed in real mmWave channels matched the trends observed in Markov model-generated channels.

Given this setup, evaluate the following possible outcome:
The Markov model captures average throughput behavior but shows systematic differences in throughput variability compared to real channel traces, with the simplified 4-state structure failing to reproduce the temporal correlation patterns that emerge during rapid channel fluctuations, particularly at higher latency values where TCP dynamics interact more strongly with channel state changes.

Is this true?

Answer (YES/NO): NO